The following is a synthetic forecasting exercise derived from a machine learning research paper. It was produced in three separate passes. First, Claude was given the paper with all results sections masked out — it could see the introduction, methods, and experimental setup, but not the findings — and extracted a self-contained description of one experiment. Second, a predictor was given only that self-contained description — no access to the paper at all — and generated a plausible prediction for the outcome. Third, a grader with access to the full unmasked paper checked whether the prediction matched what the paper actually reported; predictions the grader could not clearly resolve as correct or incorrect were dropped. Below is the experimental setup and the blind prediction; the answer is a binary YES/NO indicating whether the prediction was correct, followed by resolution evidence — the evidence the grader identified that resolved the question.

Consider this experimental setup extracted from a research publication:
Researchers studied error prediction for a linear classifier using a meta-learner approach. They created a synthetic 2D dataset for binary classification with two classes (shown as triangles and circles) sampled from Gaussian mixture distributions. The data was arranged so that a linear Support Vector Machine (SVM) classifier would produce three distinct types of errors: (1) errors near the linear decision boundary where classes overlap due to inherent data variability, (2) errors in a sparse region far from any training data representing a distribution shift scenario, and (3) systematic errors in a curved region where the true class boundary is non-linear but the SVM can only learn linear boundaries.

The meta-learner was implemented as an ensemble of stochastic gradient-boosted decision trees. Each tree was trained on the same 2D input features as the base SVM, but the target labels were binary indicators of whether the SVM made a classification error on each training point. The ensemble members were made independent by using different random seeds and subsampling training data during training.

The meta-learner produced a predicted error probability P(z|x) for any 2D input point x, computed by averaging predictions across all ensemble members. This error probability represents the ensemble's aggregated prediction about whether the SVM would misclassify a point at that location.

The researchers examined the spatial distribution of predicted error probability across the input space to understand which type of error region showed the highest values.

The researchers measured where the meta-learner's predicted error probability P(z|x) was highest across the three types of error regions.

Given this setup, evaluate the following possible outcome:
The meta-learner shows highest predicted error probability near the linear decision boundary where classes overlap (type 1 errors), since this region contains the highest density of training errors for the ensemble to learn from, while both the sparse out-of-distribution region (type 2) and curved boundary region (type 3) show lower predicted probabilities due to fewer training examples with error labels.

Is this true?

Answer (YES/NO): NO